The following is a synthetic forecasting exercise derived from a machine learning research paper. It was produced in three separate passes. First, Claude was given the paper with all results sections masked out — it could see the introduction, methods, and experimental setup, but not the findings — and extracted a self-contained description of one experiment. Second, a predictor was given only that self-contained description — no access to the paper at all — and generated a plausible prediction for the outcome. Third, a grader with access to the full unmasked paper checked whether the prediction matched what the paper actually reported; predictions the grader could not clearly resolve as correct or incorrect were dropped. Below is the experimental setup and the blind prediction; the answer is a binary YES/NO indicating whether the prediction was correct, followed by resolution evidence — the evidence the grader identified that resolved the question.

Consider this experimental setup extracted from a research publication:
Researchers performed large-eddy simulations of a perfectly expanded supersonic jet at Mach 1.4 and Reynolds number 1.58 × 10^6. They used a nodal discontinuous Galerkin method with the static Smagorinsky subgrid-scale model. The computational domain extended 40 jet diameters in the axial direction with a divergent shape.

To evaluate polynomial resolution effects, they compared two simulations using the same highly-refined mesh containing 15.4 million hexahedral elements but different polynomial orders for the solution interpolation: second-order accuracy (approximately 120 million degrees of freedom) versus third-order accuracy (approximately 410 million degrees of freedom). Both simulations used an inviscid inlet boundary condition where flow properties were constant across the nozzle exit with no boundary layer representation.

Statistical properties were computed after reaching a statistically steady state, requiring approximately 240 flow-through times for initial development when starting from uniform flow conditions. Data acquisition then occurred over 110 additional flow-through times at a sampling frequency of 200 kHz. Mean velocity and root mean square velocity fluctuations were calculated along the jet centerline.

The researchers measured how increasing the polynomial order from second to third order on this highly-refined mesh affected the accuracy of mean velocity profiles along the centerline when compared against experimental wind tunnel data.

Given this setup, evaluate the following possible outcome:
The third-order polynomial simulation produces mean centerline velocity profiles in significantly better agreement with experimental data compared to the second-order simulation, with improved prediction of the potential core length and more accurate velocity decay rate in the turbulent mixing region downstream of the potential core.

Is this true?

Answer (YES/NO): NO